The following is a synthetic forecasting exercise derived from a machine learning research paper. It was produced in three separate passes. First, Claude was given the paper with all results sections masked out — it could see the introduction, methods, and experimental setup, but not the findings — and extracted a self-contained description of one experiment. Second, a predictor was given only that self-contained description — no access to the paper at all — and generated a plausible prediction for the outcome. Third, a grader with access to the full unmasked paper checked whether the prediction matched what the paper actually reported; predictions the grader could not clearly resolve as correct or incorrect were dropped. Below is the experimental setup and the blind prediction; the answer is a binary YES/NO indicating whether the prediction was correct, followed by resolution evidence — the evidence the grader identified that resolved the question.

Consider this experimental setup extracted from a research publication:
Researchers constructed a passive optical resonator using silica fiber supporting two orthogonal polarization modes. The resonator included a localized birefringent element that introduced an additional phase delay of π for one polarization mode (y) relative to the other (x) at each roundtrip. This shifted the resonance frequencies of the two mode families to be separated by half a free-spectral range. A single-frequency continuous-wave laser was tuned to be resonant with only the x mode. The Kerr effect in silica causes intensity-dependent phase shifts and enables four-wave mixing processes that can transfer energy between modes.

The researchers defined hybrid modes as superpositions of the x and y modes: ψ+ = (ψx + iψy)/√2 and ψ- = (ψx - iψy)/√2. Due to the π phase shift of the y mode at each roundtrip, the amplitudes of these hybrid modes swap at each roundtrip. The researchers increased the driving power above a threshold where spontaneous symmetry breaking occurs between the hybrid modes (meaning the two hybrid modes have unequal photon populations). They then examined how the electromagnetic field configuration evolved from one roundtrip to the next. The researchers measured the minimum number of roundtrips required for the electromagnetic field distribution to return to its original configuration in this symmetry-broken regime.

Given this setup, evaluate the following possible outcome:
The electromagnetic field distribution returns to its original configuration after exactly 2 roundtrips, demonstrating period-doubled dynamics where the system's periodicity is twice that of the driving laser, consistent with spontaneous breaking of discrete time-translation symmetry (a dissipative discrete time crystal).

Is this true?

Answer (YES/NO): YES